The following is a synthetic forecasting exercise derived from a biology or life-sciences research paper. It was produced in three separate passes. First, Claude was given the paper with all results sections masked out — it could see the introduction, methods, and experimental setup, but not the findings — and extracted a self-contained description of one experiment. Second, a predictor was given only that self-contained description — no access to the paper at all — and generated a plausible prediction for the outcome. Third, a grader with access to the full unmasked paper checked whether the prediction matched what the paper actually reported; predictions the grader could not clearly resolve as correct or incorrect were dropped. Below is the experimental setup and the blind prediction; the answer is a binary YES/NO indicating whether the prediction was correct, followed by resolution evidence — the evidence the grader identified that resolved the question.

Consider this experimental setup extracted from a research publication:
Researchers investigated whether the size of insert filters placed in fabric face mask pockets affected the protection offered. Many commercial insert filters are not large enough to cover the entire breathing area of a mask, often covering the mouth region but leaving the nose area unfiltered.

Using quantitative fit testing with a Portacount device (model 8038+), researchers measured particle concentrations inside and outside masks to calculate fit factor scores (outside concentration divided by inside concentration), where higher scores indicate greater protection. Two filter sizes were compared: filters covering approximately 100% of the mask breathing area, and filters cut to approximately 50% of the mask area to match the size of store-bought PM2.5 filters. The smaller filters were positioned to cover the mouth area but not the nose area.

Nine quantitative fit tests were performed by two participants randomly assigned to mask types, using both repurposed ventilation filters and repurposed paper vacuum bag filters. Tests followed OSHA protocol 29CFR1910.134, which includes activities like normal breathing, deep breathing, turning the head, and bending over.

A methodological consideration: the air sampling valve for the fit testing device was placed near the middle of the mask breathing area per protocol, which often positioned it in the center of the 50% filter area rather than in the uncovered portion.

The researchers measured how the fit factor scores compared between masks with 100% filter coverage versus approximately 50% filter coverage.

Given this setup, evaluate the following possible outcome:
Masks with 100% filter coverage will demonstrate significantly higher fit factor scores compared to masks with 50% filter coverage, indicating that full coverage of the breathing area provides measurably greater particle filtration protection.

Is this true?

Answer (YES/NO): YES